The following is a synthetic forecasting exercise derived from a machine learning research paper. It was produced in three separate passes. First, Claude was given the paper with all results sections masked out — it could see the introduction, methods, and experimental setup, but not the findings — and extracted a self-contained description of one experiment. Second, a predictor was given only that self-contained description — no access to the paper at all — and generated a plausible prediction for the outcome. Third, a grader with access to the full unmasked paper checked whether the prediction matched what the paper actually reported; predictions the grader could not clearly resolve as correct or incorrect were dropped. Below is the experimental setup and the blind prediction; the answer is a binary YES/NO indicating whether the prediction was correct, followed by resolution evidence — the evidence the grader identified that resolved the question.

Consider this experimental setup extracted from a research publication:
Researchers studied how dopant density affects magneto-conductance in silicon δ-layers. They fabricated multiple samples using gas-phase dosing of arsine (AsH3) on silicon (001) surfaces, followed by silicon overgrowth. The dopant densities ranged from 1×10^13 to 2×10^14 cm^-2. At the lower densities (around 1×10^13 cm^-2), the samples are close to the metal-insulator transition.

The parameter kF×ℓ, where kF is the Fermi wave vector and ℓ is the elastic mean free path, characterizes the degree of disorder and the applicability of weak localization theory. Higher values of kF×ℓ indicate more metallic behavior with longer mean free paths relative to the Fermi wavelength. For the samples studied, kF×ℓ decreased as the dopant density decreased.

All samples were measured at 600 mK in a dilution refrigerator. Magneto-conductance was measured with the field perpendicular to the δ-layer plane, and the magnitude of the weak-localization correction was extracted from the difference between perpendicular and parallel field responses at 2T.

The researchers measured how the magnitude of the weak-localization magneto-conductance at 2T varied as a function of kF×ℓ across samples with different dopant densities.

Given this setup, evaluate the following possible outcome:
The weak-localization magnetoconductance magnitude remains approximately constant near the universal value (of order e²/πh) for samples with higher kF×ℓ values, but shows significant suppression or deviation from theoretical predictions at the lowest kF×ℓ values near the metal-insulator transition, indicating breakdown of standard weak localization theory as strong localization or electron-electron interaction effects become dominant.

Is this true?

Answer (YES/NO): NO